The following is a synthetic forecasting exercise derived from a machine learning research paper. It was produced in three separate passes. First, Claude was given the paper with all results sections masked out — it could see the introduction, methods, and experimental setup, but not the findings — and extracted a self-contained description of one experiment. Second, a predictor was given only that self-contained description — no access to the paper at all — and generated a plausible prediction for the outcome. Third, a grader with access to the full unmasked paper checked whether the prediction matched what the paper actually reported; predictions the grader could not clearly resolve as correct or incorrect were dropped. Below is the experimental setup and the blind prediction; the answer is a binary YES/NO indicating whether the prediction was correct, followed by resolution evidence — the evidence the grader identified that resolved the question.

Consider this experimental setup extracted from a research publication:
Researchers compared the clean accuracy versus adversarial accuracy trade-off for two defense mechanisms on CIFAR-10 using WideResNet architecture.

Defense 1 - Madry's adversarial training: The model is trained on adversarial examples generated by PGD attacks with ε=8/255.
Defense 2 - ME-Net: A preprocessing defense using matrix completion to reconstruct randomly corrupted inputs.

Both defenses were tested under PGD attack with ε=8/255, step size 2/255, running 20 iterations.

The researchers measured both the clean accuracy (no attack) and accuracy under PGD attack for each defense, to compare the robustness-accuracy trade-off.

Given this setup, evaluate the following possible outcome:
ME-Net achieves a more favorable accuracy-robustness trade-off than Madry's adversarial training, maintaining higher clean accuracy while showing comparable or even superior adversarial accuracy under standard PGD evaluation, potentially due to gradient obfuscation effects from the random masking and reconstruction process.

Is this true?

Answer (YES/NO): NO